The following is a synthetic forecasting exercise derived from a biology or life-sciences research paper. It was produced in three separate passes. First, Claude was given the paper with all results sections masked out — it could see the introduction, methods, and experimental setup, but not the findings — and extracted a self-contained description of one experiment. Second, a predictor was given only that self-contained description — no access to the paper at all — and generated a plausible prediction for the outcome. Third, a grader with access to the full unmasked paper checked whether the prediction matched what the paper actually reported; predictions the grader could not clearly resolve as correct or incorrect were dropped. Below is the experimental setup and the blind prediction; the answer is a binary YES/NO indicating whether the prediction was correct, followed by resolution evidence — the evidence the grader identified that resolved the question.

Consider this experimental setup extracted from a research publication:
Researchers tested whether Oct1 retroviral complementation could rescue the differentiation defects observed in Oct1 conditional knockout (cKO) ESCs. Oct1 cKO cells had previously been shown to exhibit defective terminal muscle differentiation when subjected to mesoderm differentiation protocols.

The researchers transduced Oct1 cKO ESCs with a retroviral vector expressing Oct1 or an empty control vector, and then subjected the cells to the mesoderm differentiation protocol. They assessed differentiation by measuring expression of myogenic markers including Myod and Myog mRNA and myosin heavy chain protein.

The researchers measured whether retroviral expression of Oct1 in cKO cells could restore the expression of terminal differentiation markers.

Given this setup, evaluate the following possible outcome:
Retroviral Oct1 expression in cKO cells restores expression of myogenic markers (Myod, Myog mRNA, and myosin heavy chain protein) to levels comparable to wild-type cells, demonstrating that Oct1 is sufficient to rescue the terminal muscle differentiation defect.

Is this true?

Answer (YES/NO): NO